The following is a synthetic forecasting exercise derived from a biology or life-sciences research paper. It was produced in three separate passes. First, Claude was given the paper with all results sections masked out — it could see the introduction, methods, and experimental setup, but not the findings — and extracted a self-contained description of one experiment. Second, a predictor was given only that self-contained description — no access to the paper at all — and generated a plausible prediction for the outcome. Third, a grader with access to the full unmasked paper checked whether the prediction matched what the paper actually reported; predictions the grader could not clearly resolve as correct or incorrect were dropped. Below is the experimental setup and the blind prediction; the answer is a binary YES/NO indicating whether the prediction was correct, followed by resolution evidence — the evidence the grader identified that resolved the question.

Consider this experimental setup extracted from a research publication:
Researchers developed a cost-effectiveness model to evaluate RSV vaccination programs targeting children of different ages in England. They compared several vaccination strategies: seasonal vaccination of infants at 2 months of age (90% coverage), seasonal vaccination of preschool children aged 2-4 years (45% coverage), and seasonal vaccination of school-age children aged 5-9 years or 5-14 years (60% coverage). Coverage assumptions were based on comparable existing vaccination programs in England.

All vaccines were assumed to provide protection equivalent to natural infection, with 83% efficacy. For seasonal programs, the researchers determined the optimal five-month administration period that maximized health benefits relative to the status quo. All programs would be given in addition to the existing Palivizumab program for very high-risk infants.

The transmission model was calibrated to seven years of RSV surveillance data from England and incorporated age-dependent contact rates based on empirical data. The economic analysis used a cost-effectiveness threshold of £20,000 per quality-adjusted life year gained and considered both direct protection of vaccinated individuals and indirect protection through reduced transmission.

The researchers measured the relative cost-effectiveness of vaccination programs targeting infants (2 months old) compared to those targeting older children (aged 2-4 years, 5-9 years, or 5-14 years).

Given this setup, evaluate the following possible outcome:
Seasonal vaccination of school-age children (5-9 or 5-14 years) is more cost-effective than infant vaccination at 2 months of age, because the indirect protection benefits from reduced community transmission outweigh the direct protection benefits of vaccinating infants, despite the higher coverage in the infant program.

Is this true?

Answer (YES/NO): NO